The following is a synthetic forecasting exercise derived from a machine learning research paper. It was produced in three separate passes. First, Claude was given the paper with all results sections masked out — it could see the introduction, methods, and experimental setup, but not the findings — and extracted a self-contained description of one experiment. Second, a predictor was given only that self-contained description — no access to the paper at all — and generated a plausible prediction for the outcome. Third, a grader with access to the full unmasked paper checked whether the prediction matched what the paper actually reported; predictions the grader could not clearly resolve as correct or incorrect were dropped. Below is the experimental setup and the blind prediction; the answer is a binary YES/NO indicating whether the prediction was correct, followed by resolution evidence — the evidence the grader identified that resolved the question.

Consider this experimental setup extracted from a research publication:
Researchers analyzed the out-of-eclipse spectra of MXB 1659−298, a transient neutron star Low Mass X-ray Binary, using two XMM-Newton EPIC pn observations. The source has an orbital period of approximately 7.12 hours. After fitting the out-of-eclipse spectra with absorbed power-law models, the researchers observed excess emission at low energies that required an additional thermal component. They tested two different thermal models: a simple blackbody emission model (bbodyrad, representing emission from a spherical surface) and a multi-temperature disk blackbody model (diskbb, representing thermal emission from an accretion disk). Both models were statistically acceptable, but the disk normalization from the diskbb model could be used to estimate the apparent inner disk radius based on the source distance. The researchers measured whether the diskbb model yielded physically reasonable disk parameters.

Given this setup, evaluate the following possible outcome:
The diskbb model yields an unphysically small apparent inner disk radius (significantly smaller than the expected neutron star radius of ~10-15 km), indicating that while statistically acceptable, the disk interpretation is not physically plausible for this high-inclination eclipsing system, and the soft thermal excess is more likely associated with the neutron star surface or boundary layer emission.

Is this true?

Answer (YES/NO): YES